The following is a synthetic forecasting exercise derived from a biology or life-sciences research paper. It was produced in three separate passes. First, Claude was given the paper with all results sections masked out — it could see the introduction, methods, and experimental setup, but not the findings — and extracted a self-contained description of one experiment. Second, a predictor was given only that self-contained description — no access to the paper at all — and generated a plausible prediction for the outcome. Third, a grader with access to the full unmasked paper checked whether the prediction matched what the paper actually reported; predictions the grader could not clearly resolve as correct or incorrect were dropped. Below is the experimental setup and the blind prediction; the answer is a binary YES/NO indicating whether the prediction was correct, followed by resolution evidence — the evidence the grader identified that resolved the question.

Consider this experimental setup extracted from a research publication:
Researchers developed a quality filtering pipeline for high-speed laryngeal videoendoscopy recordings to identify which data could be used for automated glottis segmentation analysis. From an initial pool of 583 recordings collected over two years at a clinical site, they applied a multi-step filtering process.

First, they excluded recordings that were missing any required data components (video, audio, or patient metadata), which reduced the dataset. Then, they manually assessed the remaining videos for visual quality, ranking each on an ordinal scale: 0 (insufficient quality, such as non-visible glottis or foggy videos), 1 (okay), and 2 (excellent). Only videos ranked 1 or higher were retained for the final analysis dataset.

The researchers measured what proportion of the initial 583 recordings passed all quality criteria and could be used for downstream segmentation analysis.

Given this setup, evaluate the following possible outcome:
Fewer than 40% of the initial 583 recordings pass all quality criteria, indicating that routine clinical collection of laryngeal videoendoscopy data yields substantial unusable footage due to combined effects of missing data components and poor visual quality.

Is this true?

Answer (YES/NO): NO